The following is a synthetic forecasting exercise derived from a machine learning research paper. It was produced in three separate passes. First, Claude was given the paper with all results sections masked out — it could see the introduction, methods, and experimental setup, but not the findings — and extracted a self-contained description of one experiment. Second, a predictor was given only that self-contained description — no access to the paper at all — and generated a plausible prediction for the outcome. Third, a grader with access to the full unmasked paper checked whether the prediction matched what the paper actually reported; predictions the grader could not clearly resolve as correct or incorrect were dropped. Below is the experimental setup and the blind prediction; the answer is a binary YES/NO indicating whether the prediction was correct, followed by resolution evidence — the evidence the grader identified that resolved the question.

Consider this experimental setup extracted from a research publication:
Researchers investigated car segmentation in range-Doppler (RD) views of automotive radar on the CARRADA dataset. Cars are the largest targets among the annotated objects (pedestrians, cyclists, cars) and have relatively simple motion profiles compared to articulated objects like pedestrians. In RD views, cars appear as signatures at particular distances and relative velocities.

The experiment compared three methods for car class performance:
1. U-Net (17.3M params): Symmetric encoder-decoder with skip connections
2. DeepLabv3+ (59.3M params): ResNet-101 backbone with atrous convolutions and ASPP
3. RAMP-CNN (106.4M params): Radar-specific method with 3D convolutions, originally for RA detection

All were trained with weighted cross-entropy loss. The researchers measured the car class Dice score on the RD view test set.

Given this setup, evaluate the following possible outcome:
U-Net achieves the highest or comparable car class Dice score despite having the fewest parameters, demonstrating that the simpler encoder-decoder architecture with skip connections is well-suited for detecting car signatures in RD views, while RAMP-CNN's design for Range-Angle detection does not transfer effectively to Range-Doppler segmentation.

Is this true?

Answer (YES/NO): NO